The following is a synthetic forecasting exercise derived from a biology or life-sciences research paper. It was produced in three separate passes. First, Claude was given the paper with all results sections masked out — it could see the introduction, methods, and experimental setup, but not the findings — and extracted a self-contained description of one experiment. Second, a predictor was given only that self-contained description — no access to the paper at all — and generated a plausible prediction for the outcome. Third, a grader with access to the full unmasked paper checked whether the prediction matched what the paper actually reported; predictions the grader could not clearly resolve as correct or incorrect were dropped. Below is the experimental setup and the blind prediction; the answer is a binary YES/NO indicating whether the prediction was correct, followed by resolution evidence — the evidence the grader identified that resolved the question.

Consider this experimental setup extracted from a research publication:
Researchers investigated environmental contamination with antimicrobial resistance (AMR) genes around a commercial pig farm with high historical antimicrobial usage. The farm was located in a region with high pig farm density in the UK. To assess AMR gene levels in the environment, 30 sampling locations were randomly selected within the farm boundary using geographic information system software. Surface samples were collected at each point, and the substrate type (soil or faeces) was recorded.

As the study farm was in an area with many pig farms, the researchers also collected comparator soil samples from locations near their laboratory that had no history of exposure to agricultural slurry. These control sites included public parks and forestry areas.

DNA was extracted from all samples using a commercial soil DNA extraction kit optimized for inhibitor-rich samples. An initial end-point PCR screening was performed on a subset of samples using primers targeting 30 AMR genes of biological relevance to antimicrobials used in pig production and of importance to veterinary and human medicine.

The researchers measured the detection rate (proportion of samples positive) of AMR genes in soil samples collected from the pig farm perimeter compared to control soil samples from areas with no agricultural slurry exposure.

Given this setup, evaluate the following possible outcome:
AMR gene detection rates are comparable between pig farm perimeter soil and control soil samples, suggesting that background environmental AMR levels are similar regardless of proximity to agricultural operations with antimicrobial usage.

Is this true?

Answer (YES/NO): NO